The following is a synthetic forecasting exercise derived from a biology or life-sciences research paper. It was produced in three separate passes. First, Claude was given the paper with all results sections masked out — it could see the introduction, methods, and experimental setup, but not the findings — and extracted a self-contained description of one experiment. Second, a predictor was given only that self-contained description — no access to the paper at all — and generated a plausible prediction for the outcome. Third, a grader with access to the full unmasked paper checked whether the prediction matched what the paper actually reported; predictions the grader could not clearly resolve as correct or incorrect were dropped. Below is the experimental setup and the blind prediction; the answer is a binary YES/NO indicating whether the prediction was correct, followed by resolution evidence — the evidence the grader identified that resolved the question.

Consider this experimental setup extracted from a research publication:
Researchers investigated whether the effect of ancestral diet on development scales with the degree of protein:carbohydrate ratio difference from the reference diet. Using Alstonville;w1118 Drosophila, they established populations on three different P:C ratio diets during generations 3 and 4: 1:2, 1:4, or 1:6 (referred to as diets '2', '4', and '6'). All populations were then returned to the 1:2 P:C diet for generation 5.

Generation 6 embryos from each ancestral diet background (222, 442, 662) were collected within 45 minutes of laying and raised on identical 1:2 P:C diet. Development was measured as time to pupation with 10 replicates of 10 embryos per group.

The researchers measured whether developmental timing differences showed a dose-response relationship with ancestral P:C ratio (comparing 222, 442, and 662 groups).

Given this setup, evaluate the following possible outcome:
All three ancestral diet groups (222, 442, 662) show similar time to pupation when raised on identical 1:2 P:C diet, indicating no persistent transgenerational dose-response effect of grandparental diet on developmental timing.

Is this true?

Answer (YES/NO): NO